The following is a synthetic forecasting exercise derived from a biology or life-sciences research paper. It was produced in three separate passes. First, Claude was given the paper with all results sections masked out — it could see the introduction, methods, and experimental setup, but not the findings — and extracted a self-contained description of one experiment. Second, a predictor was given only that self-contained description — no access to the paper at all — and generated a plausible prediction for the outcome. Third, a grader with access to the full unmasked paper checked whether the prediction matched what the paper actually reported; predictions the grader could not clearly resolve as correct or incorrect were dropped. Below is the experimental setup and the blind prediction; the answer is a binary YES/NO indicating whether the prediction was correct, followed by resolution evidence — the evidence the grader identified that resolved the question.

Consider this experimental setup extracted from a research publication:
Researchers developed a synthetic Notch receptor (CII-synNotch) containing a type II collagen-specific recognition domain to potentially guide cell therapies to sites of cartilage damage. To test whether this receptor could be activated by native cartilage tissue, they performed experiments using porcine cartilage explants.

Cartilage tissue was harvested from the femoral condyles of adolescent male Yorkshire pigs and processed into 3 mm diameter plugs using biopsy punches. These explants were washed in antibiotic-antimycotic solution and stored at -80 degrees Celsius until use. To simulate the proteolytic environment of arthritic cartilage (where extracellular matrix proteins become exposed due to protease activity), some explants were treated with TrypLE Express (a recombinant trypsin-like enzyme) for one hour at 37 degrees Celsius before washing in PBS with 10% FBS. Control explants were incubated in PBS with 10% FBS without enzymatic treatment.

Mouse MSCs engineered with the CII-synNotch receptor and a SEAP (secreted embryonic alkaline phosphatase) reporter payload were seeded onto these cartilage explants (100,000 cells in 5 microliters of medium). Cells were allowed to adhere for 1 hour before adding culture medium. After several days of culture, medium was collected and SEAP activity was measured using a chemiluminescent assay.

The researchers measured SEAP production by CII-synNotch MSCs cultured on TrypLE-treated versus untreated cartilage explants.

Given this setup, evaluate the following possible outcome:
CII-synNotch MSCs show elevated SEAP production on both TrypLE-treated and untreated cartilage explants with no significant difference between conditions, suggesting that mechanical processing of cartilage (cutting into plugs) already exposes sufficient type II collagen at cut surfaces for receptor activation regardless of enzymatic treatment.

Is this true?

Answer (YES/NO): NO